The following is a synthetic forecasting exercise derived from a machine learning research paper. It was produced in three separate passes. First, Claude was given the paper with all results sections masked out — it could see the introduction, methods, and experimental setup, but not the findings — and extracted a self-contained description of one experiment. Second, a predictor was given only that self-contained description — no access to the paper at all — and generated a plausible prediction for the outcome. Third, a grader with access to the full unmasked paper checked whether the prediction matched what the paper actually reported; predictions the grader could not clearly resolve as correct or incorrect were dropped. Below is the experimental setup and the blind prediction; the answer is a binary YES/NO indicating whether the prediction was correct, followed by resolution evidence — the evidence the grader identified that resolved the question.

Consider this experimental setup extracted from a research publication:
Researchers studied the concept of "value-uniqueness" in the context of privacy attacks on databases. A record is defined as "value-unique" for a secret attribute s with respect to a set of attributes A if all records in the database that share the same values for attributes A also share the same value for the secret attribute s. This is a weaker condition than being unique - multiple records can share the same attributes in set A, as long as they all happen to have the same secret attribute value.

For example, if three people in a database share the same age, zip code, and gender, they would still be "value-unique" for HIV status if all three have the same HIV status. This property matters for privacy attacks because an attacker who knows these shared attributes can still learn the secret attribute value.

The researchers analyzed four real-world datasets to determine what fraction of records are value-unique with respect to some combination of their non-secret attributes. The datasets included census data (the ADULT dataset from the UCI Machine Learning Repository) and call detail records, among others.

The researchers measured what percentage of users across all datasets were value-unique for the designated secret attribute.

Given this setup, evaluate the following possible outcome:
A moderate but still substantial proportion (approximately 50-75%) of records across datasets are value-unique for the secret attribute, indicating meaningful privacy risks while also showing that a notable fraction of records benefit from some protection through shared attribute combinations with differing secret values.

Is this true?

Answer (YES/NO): NO